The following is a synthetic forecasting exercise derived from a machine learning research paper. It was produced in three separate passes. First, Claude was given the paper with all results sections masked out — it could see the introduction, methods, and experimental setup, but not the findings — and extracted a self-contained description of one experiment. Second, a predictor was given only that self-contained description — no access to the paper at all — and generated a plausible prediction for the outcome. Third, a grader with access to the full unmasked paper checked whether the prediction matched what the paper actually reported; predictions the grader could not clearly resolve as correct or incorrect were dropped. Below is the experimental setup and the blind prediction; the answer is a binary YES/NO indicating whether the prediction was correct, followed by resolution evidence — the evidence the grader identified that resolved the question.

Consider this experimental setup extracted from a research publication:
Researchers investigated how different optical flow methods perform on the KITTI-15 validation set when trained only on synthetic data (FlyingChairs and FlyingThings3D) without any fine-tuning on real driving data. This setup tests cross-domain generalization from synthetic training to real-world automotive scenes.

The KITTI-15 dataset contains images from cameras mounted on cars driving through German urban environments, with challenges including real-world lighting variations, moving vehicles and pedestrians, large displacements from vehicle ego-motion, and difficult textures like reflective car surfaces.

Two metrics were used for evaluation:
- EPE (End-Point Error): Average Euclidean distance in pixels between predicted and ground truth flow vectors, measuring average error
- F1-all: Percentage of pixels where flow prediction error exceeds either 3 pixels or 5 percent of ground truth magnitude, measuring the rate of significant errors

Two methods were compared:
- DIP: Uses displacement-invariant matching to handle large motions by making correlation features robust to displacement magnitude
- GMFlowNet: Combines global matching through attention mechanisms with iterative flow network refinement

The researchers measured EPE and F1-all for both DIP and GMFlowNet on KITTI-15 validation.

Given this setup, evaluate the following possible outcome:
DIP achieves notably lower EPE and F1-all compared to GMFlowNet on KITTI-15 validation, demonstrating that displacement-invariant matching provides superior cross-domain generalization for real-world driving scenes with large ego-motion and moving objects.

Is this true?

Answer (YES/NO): NO